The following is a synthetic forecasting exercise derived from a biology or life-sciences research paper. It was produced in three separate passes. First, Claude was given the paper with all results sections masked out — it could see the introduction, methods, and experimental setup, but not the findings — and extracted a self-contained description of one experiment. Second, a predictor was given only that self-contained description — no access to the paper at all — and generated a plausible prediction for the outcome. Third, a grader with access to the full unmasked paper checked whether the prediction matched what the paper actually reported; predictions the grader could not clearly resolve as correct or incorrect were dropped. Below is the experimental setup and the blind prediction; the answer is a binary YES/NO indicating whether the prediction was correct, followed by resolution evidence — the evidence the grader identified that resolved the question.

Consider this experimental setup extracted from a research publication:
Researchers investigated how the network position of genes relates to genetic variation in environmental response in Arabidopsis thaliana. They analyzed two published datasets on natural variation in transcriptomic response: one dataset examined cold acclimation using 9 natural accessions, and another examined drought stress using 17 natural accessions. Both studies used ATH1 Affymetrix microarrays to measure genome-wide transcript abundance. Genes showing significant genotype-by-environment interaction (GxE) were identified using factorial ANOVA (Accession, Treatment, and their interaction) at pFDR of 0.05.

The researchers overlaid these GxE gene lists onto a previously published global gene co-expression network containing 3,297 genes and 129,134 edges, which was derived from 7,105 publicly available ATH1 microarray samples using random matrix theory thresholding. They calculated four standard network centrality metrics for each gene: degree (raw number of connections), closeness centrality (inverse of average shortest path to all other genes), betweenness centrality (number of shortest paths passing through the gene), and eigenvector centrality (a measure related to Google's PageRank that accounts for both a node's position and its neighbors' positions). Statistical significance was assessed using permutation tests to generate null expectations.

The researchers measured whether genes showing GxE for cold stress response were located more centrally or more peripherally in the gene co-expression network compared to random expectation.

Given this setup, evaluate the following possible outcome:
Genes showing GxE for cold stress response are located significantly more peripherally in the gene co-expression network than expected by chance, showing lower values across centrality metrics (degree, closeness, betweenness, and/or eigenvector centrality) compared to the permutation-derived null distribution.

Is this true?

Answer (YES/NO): NO